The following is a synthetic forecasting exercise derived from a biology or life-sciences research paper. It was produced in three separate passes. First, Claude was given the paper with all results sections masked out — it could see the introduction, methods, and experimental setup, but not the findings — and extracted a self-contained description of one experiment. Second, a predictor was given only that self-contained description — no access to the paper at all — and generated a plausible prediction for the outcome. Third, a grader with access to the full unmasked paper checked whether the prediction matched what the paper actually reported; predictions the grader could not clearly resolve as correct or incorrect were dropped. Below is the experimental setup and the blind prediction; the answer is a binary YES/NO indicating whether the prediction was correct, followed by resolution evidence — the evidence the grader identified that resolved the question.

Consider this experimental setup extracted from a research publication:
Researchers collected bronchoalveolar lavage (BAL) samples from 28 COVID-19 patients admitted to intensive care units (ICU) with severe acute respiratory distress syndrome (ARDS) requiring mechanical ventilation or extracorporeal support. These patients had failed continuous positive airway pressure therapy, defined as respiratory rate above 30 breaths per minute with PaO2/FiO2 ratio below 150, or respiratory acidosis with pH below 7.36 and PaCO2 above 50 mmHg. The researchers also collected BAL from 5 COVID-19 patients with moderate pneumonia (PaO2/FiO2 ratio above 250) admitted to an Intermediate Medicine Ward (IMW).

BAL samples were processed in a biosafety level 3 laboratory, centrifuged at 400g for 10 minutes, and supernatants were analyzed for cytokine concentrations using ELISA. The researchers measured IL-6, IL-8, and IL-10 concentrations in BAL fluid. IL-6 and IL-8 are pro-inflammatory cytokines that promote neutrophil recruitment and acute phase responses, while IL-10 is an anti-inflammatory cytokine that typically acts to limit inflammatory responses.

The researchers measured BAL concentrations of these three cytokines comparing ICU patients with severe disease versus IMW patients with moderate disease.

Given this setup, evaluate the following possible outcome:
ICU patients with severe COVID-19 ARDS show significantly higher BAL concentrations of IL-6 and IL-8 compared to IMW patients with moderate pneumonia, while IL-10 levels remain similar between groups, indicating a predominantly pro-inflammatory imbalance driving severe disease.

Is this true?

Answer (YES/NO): YES